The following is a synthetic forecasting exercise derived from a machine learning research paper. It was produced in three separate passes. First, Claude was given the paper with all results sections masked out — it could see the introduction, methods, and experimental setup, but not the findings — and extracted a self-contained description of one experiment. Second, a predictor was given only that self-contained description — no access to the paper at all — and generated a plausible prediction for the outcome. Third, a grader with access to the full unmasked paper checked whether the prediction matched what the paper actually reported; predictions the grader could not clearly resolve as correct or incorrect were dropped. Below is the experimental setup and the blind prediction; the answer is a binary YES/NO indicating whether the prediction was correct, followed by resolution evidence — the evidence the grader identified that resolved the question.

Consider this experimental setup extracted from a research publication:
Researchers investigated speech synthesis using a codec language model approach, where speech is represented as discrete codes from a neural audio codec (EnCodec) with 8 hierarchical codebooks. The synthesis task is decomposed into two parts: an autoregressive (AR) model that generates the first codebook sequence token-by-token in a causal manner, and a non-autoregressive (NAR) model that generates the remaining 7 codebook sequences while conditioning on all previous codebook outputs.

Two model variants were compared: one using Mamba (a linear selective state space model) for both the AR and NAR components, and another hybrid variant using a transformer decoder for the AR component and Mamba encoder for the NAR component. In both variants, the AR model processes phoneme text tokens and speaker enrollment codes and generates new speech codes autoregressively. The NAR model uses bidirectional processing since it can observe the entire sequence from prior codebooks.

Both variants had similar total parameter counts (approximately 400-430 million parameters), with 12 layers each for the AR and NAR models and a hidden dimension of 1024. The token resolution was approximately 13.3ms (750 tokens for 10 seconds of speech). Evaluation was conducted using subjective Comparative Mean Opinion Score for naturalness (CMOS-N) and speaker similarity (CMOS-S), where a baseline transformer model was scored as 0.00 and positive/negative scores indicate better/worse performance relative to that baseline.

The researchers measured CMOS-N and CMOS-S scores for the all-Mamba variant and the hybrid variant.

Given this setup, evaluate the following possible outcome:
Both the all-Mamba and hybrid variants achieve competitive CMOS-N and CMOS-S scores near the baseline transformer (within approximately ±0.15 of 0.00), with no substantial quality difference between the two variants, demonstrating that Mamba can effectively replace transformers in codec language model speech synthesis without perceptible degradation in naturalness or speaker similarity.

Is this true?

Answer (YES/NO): NO